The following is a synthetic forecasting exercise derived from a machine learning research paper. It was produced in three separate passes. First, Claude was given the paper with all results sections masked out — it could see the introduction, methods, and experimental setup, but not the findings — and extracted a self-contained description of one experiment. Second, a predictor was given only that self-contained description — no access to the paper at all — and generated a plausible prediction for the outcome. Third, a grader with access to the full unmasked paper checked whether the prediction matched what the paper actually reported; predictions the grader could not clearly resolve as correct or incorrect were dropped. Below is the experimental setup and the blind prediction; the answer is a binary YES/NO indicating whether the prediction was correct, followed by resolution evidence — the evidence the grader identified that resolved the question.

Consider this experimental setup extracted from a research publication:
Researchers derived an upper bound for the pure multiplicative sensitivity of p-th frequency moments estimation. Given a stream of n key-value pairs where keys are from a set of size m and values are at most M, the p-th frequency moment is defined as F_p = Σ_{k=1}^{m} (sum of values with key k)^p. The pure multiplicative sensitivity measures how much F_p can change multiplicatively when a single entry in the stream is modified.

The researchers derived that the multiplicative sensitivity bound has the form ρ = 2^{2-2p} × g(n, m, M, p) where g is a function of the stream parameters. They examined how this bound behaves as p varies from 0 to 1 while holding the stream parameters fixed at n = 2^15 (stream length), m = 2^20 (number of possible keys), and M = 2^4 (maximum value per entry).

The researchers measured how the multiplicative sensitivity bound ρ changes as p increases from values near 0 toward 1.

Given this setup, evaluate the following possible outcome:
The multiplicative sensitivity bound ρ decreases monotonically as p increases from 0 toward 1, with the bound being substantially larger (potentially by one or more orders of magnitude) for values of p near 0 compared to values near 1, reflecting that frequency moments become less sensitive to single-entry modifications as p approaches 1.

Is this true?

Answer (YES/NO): NO